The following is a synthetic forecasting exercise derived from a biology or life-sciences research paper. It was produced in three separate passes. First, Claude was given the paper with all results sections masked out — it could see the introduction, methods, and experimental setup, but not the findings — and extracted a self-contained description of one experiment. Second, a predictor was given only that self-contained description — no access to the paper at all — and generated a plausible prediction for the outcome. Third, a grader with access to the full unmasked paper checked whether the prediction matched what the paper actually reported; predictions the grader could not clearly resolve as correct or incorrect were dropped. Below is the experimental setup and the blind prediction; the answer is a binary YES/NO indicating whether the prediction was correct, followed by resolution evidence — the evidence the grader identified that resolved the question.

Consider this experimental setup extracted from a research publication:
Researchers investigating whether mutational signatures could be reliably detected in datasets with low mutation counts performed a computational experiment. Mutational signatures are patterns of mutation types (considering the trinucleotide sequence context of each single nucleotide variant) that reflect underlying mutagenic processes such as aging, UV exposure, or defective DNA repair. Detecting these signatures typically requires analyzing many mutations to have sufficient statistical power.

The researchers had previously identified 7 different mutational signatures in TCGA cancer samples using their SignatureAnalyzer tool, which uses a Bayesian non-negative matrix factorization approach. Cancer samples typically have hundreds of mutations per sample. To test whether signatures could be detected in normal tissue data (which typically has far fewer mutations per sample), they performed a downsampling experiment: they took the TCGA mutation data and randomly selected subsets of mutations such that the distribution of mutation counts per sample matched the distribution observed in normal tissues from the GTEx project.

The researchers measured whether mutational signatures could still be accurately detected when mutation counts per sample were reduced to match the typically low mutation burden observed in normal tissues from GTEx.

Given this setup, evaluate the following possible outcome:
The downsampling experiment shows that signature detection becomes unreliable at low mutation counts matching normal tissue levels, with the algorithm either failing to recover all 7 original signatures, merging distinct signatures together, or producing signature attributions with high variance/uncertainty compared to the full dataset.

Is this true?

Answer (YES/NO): YES